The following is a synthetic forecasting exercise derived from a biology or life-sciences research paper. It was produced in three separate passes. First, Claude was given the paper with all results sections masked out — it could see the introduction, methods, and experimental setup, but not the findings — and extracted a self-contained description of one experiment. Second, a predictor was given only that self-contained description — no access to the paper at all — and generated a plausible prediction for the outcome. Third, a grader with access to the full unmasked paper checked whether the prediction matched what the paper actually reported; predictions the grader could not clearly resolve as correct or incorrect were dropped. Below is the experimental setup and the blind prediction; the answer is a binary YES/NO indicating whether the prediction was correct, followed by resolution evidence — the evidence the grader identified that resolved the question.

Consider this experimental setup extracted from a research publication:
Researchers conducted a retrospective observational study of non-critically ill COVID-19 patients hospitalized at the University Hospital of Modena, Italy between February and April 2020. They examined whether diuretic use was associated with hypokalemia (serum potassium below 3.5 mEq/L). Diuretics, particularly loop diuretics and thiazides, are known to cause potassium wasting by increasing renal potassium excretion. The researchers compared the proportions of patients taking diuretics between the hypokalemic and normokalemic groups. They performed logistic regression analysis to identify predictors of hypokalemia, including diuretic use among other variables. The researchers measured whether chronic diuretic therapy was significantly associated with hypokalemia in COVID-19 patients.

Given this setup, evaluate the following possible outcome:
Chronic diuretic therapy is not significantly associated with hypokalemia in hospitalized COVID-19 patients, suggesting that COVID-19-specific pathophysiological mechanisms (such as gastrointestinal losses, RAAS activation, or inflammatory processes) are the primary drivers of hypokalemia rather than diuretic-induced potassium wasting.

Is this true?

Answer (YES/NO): NO